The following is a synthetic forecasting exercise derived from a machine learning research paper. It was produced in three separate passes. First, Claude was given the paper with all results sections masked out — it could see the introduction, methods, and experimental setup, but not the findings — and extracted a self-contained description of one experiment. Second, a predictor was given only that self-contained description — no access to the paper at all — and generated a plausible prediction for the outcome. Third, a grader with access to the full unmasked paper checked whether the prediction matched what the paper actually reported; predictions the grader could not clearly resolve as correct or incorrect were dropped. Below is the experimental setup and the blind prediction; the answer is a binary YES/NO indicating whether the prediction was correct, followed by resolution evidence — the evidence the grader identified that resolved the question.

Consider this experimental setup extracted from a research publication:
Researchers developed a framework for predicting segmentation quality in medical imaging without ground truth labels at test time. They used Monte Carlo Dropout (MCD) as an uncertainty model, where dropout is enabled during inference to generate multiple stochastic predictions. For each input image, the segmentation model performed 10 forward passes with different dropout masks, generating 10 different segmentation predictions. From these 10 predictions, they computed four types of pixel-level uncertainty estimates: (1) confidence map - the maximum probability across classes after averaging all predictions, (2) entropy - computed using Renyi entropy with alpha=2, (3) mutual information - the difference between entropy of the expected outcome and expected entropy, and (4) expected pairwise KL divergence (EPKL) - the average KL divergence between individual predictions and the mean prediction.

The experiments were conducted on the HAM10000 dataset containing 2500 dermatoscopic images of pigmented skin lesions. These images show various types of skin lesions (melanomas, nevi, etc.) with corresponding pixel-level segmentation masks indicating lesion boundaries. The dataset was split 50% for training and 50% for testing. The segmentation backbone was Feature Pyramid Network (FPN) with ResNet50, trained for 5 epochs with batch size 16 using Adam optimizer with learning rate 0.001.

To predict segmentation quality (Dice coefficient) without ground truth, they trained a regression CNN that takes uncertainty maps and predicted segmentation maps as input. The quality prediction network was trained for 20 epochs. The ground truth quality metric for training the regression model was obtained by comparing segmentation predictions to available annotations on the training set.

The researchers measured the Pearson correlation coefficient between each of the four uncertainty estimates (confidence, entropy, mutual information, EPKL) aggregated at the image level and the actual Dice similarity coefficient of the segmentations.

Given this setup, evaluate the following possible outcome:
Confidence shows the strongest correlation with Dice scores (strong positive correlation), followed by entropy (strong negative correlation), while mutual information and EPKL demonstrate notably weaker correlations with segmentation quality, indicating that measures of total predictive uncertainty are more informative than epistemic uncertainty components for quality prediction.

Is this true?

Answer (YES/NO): NO